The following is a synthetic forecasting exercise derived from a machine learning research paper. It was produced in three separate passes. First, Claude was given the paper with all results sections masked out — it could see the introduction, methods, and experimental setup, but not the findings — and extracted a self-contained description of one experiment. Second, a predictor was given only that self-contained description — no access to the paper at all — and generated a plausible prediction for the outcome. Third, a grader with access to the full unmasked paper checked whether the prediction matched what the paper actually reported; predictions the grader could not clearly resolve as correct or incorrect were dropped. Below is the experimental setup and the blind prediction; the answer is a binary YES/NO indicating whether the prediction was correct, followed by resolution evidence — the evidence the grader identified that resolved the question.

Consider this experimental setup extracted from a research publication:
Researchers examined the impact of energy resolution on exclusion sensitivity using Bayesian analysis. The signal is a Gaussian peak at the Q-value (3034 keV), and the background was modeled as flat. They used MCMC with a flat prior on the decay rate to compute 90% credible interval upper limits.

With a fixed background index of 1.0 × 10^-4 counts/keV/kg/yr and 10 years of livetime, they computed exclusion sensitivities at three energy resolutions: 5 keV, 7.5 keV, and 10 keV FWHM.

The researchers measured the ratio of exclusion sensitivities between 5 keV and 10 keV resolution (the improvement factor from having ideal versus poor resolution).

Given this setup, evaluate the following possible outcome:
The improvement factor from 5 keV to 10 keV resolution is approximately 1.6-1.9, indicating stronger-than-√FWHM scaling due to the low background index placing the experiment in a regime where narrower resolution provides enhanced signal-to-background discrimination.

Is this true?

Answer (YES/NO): NO